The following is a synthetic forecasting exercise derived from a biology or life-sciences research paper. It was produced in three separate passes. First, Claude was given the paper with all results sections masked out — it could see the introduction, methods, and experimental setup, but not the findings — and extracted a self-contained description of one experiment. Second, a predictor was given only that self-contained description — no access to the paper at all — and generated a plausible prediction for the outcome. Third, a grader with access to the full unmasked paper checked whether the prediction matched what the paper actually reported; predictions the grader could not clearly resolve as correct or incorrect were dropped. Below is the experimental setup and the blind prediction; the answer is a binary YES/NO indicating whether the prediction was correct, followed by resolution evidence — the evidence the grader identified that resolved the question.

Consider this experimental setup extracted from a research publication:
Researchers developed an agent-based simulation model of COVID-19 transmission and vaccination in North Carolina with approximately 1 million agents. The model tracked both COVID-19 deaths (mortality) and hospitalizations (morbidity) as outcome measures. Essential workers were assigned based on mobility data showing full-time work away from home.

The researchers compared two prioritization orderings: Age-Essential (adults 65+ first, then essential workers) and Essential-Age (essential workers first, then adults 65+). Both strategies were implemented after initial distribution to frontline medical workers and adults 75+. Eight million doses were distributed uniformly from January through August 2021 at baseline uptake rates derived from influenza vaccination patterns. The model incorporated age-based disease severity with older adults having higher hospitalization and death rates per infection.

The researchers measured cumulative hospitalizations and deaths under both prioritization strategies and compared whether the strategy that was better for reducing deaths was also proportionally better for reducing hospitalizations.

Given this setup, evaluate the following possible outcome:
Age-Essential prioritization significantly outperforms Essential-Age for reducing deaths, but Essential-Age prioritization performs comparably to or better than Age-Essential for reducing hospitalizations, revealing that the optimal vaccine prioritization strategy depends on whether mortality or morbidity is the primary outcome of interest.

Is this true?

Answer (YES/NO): NO